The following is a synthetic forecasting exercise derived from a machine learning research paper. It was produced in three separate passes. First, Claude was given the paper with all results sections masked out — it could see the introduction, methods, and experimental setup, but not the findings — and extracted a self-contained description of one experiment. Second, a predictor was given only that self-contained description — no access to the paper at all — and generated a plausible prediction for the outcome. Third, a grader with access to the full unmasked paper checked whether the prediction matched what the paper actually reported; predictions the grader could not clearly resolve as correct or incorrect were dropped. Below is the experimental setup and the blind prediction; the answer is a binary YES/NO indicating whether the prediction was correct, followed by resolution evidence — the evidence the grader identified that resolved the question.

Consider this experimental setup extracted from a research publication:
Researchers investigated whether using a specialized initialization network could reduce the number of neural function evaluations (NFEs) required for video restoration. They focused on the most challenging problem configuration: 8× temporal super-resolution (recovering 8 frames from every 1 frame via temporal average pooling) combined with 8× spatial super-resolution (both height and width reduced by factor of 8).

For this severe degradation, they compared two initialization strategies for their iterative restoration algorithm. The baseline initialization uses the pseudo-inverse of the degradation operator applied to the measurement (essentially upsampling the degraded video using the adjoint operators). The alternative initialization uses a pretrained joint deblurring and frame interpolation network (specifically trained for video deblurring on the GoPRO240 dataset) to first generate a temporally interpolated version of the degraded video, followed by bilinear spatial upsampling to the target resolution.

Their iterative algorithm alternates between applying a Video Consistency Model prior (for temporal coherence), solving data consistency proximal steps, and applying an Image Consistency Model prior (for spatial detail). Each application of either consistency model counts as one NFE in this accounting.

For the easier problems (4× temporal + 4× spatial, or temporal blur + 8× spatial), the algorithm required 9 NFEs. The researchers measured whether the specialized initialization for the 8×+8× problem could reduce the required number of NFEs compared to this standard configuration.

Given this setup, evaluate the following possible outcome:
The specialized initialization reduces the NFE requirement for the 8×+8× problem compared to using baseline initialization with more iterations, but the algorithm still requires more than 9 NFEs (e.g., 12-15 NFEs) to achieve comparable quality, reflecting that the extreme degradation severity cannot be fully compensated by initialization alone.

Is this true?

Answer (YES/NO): NO